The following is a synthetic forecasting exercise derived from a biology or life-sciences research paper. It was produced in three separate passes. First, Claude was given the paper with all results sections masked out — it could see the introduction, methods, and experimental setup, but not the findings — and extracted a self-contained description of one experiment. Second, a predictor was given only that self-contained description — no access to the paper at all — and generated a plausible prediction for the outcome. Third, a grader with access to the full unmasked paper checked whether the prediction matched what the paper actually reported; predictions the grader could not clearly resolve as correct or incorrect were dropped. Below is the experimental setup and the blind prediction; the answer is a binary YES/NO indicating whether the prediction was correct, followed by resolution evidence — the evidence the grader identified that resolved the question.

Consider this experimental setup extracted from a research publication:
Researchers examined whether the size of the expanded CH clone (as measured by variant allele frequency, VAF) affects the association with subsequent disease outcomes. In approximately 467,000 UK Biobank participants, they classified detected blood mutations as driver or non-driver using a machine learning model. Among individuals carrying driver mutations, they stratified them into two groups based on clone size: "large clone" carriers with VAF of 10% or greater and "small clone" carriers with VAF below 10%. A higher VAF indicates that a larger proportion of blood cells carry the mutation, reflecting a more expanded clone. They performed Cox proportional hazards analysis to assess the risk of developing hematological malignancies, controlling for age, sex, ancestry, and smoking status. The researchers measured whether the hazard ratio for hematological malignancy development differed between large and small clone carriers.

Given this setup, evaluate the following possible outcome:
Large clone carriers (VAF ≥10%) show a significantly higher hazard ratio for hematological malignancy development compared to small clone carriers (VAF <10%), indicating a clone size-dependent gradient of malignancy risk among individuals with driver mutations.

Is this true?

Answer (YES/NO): YES